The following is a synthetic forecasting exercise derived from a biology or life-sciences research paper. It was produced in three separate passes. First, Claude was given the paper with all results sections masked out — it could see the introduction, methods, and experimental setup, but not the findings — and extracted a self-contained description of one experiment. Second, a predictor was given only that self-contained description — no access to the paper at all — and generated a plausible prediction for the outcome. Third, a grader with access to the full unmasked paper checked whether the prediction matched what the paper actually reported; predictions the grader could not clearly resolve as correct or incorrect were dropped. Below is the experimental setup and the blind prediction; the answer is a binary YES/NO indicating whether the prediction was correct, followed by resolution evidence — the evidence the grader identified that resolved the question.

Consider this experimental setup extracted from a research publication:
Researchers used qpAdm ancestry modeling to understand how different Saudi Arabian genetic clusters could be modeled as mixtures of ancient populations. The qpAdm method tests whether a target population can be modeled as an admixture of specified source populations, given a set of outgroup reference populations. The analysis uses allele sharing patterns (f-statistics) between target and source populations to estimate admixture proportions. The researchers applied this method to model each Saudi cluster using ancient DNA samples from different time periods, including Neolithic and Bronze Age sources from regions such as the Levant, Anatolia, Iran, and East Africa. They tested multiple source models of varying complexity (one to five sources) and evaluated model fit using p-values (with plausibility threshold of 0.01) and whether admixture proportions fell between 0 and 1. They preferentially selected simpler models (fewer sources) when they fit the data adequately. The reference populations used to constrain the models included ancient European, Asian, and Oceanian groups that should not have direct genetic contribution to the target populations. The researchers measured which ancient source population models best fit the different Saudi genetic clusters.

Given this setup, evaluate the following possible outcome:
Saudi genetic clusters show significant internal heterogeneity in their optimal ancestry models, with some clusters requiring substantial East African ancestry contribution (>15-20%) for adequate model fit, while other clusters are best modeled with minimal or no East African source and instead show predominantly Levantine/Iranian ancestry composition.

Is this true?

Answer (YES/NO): NO